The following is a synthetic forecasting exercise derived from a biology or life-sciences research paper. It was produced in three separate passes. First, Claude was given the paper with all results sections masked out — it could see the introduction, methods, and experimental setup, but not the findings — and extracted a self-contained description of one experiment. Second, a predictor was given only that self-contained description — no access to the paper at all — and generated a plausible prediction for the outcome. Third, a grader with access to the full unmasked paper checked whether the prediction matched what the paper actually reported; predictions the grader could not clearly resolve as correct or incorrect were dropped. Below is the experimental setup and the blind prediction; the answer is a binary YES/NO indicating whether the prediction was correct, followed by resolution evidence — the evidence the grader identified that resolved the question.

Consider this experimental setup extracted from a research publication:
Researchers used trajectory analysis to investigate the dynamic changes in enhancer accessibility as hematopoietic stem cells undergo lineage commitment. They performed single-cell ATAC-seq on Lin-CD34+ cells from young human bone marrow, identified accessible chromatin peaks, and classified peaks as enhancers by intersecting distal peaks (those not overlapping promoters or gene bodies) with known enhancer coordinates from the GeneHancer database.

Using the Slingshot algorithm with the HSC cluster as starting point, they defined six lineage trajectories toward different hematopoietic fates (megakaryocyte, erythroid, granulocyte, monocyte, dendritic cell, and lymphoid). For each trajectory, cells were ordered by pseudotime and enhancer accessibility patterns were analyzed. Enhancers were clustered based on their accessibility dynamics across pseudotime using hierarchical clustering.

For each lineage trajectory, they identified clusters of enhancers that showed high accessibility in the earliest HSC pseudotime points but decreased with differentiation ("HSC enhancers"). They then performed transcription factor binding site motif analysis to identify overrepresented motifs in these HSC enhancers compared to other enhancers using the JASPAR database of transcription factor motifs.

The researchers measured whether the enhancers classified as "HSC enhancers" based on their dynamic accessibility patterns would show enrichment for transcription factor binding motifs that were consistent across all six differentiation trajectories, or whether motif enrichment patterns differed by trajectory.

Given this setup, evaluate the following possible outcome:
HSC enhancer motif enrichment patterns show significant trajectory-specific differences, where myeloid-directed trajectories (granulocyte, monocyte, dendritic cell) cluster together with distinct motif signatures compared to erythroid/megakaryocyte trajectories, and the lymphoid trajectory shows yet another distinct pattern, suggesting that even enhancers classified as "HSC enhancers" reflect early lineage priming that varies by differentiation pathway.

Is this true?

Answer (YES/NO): NO